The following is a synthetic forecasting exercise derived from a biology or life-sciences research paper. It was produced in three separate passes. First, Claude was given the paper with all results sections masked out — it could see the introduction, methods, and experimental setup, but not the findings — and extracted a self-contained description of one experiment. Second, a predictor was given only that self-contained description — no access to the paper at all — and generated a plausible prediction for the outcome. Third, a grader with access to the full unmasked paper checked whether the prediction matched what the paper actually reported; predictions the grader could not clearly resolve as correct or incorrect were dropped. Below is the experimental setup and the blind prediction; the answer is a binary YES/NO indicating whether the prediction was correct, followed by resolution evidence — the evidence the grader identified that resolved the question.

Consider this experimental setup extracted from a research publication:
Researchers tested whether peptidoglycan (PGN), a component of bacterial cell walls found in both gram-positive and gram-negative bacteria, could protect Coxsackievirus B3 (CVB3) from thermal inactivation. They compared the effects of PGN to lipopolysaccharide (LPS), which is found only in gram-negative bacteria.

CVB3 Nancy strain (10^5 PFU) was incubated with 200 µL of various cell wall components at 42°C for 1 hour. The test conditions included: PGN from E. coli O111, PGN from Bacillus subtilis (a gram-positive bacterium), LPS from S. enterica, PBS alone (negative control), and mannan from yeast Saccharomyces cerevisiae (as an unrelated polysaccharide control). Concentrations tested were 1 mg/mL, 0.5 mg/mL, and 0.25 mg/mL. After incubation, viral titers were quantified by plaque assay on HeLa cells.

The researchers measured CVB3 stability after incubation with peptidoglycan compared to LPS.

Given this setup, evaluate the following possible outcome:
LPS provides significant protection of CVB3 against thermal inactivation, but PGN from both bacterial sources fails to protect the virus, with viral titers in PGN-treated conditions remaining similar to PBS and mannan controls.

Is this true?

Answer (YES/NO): NO